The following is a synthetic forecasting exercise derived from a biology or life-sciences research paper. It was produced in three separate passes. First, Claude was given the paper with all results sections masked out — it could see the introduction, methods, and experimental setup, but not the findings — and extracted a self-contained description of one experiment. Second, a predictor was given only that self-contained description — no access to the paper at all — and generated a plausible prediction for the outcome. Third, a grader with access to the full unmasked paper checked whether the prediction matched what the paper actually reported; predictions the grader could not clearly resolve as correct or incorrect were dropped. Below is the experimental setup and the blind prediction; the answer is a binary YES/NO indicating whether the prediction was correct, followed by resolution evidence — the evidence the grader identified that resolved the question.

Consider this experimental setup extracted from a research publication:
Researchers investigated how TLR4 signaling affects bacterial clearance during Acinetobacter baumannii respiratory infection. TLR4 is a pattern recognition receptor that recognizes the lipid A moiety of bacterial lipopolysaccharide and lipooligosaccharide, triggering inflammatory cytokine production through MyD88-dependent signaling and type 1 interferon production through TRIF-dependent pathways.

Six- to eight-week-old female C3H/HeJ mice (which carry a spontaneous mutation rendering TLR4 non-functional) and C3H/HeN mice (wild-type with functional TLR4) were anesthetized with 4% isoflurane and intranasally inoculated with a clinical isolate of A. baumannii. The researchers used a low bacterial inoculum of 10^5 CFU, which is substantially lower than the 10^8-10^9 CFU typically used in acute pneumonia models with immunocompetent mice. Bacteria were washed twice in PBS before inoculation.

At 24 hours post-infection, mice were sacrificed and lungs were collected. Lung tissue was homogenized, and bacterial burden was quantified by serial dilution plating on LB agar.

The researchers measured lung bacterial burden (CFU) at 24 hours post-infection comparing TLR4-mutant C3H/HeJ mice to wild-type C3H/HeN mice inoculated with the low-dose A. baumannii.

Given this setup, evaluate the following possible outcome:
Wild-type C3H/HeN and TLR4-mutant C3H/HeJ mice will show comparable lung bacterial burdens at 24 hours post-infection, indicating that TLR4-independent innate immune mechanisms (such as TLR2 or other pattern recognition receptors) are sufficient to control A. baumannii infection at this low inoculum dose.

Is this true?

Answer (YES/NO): NO